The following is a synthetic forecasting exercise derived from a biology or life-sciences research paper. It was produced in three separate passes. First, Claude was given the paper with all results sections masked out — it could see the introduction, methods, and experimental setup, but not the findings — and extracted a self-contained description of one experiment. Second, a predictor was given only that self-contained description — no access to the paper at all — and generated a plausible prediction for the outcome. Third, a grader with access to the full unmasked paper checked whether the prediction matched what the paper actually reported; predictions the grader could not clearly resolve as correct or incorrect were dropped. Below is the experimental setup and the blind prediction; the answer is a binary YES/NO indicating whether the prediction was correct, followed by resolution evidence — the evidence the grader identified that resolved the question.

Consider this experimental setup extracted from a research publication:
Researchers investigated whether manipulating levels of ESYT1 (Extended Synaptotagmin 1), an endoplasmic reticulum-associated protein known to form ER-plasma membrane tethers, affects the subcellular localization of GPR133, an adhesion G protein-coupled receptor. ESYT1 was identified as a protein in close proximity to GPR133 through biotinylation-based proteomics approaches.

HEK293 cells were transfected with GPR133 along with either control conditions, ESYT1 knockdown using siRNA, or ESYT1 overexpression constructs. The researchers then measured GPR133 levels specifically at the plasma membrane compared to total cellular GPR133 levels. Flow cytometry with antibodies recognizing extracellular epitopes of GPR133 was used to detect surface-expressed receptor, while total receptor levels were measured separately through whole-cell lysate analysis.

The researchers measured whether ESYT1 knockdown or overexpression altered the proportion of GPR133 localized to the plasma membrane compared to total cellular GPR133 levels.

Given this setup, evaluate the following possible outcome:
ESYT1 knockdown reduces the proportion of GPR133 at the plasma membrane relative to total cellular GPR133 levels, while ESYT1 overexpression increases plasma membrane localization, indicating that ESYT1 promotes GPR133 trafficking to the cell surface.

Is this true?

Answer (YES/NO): NO